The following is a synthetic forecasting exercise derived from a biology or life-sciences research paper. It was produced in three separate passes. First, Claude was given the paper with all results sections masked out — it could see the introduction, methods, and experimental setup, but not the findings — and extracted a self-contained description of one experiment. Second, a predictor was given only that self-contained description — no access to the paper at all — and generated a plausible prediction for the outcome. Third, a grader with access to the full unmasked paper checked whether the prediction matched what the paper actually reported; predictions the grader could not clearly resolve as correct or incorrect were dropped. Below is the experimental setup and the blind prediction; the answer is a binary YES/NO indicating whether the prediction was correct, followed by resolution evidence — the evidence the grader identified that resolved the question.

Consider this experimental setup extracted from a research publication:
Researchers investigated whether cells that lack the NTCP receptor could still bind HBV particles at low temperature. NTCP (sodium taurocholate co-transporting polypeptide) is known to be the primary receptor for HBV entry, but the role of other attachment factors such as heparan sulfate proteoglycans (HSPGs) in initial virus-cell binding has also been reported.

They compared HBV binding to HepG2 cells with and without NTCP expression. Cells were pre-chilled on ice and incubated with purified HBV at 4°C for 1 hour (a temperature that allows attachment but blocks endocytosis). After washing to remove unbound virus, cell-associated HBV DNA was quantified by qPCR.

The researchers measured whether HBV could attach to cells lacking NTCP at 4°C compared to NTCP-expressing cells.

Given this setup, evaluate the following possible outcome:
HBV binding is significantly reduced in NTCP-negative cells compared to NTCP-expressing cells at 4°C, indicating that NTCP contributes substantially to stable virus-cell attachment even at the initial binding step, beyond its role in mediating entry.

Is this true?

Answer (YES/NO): NO